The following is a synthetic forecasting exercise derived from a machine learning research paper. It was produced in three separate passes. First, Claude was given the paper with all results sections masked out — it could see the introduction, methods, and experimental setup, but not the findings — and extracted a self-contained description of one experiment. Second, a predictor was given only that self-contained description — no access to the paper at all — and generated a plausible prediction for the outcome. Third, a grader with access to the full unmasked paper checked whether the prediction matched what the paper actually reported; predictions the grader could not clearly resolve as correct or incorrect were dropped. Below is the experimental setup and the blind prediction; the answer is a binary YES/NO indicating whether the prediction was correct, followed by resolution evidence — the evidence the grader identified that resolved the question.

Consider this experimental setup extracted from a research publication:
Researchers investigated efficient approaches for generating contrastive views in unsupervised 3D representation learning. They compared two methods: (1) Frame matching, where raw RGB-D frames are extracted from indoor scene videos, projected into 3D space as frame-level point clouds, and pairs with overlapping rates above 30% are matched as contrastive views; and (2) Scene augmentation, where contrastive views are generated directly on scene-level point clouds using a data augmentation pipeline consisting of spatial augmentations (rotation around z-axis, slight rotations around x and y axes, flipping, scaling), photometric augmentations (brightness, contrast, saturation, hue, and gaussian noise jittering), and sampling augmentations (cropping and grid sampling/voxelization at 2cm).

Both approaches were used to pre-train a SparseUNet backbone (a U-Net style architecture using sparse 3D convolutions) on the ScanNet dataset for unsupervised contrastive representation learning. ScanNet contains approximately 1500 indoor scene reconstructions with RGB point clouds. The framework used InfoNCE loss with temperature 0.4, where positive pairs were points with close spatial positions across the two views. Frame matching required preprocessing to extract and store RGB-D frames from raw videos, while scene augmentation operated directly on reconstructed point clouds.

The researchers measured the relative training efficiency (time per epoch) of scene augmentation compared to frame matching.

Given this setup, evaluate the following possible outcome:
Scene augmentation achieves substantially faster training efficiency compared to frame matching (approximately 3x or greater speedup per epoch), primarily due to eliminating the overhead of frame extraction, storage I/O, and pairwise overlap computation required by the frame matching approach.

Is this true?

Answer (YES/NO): YES